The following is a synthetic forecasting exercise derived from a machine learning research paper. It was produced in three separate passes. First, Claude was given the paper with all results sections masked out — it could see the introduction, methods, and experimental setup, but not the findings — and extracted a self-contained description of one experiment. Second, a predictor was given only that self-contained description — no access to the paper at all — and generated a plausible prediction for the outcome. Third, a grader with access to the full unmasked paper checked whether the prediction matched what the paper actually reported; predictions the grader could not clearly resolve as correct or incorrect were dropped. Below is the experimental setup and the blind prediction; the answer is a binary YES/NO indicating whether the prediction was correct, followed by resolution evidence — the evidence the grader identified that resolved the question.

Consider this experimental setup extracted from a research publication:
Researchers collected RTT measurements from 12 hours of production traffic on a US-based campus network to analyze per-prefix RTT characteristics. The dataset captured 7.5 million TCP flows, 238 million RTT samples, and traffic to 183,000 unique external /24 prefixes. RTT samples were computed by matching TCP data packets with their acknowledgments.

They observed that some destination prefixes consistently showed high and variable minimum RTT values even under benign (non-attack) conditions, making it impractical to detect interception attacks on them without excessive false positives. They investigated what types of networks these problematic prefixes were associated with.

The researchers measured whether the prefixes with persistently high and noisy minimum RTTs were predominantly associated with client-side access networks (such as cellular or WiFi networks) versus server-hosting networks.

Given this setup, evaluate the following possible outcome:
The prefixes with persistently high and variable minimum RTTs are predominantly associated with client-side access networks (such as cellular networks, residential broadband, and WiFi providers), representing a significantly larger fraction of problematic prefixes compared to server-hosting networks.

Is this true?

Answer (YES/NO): YES